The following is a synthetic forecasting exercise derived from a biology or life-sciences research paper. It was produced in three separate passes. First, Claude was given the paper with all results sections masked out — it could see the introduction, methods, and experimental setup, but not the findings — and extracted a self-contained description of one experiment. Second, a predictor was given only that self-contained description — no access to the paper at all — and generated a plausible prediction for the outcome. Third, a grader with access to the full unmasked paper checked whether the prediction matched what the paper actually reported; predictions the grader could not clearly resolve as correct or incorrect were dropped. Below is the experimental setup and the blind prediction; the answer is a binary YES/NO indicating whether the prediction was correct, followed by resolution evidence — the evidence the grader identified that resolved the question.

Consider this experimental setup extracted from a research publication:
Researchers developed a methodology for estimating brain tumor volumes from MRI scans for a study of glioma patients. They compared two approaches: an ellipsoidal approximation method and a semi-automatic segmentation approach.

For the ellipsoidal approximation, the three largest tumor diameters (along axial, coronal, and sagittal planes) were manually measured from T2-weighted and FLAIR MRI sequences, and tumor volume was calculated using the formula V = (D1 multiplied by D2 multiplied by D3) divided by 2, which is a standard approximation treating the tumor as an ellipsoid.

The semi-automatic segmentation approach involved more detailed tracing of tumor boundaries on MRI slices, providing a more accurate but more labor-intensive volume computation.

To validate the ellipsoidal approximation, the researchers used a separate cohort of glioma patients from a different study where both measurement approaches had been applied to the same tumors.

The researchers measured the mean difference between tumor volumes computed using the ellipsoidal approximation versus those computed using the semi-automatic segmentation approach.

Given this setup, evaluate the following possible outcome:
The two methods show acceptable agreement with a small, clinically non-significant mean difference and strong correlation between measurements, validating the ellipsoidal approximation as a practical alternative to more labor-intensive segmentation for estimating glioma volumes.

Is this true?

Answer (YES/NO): NO